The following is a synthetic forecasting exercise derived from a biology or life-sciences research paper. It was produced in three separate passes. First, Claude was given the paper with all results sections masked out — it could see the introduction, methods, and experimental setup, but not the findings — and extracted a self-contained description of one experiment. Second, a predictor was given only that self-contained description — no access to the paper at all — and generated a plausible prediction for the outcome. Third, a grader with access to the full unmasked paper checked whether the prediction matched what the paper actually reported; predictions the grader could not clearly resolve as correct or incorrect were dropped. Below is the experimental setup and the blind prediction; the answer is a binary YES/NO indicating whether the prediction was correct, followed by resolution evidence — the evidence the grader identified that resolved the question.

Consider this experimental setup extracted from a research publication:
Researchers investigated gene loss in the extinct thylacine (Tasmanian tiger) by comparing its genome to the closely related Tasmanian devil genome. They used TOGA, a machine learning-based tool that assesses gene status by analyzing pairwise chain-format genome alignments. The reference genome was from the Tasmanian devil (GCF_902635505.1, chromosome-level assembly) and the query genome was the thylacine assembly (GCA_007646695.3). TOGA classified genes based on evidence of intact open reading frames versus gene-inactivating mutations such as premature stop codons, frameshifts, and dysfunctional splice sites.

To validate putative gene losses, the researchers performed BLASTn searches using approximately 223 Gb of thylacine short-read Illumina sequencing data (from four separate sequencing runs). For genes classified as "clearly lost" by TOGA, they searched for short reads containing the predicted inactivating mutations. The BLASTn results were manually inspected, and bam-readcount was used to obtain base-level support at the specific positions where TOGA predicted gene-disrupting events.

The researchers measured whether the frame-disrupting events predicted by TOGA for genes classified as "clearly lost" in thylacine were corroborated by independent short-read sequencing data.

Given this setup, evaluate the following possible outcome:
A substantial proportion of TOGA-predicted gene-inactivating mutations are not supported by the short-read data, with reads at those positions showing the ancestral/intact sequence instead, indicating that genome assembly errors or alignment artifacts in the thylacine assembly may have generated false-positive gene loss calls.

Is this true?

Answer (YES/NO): NO